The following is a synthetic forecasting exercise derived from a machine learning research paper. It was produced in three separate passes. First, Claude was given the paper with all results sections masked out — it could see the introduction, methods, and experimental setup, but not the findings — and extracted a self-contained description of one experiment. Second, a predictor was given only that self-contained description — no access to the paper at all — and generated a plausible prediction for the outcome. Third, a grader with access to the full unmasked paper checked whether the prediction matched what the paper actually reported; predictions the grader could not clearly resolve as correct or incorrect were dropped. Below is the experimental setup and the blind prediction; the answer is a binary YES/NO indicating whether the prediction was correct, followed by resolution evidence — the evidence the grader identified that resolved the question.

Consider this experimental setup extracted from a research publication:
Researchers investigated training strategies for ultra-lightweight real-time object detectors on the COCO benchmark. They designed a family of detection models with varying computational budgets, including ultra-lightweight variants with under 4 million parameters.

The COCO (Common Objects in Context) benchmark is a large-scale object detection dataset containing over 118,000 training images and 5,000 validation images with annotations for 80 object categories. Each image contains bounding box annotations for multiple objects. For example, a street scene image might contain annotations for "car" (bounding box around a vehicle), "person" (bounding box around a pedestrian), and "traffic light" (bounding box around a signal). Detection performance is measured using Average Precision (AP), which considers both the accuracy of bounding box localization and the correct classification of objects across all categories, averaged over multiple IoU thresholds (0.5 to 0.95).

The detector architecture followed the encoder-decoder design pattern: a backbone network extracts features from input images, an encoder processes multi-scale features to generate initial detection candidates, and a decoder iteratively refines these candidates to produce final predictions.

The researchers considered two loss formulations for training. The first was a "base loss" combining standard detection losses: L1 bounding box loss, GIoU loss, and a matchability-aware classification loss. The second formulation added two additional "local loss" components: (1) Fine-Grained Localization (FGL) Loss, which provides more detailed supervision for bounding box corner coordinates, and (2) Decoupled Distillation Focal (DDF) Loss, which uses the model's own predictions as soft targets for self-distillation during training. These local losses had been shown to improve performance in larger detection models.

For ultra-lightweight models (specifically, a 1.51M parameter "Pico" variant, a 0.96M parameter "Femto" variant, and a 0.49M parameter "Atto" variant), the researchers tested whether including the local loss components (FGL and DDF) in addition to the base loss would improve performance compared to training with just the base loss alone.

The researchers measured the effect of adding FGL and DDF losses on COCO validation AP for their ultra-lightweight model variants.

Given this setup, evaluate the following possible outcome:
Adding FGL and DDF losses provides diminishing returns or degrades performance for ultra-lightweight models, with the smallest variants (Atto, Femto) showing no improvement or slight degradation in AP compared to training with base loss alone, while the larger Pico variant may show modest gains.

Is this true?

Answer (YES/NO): NO